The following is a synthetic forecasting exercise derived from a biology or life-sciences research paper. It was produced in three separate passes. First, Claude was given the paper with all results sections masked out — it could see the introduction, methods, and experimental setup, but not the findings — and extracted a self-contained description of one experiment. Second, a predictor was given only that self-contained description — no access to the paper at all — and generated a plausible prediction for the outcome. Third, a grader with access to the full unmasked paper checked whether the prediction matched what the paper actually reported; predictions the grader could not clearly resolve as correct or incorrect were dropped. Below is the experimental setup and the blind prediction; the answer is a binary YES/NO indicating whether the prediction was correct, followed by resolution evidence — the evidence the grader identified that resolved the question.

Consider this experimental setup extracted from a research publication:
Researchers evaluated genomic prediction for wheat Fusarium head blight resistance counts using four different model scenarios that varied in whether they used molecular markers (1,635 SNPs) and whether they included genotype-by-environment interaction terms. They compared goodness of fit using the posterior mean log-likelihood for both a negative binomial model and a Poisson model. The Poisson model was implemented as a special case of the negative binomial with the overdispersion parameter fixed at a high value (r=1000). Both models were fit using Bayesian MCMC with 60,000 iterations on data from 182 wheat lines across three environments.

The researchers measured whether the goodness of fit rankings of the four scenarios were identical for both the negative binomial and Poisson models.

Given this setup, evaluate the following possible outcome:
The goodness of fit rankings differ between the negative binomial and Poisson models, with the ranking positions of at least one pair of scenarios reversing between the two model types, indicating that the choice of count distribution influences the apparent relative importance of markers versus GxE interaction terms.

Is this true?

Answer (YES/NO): YES